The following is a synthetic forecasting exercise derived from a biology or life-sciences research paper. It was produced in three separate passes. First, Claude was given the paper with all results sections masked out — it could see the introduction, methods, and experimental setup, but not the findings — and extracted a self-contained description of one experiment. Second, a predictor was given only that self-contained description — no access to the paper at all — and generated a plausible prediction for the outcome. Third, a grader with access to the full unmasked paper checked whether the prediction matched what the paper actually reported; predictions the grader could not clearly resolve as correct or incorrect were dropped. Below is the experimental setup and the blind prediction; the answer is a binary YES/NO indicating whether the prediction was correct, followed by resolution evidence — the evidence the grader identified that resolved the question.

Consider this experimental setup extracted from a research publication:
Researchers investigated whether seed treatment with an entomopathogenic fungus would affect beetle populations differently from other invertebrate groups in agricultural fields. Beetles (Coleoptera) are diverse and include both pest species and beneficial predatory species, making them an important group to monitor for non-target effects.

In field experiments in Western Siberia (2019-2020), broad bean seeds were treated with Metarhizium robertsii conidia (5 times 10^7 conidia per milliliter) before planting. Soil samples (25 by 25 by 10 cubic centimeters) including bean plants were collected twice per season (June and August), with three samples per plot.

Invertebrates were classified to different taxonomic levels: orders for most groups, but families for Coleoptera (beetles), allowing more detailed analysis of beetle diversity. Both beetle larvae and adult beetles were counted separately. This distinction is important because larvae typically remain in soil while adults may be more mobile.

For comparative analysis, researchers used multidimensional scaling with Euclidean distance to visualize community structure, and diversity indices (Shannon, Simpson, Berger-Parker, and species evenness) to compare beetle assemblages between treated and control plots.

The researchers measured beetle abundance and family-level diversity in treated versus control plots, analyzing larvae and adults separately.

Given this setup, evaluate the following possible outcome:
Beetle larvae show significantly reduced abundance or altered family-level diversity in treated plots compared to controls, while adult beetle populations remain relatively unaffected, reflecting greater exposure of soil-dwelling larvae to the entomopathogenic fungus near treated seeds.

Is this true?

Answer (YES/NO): NO